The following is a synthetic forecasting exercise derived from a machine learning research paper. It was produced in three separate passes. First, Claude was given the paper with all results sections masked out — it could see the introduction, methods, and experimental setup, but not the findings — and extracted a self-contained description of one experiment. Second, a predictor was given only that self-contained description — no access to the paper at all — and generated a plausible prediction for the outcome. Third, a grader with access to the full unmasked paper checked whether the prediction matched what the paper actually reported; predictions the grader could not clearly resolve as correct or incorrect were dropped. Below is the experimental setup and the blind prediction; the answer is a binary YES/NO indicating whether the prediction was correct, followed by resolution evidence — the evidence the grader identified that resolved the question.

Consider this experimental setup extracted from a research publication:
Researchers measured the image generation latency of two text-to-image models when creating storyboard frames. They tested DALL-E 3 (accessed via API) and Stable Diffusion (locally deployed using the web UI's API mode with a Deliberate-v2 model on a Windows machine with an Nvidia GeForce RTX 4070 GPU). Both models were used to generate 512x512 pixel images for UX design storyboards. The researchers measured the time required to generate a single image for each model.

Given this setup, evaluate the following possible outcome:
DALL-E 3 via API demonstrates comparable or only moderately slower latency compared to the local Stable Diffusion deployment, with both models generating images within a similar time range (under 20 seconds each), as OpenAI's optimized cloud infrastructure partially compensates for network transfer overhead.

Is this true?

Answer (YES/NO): NO